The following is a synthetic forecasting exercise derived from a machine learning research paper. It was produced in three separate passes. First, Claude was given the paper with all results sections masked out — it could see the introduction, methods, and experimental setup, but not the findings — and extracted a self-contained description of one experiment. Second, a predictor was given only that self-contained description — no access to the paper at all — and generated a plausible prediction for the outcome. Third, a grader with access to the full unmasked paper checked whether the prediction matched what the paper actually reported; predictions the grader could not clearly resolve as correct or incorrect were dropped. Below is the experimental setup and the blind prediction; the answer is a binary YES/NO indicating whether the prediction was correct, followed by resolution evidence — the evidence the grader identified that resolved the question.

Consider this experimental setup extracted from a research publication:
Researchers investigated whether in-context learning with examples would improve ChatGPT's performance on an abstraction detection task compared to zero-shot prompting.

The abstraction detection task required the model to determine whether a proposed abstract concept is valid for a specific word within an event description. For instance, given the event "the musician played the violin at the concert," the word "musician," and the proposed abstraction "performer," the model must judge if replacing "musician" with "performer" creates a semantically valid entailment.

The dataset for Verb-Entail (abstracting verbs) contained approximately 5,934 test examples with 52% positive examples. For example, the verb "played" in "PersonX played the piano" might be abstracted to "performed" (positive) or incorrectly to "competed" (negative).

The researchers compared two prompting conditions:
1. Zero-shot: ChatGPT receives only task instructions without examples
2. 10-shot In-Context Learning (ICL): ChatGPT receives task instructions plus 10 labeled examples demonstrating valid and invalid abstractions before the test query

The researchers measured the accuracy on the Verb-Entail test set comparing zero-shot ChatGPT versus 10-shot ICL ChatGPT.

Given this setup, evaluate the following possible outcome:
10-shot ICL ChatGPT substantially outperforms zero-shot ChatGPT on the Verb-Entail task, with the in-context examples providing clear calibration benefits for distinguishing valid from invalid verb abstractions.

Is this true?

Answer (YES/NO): NO